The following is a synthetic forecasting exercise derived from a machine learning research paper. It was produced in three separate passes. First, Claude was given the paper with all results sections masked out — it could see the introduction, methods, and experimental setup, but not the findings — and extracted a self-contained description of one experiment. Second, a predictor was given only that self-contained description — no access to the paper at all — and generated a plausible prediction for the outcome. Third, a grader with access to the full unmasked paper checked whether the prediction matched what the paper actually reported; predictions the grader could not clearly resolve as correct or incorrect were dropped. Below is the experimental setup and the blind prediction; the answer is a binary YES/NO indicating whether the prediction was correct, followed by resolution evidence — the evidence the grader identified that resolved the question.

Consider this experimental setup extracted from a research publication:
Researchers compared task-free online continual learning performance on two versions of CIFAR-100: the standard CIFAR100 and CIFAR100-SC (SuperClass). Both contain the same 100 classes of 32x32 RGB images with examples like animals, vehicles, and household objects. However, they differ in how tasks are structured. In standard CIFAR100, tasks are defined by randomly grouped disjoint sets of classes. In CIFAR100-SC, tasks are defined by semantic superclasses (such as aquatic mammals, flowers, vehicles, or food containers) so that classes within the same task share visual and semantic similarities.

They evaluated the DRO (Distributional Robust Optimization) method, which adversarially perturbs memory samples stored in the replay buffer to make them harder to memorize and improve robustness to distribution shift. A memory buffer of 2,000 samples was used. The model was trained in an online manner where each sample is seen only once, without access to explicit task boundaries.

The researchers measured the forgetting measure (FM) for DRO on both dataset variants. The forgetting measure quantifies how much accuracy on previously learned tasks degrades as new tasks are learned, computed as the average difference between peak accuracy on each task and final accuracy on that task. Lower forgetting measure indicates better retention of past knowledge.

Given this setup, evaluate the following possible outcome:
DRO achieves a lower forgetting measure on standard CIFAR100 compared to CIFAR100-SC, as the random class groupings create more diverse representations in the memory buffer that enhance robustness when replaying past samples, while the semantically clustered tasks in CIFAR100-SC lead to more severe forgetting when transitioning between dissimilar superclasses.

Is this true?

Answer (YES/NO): NO